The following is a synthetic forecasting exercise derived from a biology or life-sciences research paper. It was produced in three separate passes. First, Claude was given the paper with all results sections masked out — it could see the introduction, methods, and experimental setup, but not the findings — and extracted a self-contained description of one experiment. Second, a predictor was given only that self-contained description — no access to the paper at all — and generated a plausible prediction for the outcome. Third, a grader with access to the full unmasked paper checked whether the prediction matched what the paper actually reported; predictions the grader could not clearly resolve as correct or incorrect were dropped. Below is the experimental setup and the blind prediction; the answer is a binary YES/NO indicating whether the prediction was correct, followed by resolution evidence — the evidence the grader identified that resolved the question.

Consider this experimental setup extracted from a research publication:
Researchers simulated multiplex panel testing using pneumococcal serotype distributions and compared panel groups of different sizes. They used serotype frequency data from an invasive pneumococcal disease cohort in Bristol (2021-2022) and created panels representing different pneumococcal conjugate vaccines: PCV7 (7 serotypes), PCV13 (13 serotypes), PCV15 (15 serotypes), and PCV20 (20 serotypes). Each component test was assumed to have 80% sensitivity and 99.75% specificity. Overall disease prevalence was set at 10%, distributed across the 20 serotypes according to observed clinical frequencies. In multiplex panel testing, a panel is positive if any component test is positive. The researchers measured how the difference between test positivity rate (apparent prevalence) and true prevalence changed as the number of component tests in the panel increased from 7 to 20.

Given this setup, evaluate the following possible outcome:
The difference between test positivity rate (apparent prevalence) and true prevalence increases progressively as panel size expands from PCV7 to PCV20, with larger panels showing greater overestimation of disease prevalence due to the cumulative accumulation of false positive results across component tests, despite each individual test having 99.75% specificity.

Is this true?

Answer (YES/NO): YES